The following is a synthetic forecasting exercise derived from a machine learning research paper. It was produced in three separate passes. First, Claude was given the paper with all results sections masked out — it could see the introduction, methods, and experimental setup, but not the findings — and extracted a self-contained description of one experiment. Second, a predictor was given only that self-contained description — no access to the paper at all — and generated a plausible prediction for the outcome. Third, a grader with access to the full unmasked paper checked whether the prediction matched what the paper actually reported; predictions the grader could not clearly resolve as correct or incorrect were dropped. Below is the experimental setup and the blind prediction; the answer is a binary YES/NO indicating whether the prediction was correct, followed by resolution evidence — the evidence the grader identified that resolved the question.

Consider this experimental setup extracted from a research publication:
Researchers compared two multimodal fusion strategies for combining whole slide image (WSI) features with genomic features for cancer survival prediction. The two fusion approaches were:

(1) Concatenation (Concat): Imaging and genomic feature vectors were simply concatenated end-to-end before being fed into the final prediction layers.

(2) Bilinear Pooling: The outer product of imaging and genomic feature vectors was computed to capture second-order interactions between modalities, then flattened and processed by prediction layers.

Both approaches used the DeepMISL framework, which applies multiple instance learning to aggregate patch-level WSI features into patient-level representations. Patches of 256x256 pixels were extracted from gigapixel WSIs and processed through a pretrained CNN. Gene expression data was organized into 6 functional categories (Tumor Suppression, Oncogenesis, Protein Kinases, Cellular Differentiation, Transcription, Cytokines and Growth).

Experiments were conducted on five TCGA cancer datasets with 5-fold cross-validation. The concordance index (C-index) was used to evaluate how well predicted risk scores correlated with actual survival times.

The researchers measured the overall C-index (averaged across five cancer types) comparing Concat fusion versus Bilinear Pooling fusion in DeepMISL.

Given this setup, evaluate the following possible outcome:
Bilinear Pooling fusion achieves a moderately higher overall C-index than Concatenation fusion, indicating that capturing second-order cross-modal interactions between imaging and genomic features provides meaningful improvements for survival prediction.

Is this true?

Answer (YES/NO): NO